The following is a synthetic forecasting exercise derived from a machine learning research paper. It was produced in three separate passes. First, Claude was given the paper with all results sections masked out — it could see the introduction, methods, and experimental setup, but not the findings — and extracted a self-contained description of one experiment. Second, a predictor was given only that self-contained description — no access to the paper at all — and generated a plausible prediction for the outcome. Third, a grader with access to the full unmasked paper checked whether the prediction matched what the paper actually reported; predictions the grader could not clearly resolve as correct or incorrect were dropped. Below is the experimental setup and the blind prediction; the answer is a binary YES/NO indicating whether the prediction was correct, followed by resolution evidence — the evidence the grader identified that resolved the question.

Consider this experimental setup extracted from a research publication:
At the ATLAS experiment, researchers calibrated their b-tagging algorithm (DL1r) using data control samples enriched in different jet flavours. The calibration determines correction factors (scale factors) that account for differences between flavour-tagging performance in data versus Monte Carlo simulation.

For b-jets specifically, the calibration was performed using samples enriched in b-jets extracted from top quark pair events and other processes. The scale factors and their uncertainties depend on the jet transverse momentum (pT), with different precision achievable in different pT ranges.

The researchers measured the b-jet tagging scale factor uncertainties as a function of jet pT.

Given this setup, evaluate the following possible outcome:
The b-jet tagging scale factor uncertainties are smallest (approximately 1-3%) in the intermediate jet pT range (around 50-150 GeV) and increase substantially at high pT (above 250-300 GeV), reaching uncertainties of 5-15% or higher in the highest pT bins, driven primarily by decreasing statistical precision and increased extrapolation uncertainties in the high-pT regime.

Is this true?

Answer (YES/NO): NO